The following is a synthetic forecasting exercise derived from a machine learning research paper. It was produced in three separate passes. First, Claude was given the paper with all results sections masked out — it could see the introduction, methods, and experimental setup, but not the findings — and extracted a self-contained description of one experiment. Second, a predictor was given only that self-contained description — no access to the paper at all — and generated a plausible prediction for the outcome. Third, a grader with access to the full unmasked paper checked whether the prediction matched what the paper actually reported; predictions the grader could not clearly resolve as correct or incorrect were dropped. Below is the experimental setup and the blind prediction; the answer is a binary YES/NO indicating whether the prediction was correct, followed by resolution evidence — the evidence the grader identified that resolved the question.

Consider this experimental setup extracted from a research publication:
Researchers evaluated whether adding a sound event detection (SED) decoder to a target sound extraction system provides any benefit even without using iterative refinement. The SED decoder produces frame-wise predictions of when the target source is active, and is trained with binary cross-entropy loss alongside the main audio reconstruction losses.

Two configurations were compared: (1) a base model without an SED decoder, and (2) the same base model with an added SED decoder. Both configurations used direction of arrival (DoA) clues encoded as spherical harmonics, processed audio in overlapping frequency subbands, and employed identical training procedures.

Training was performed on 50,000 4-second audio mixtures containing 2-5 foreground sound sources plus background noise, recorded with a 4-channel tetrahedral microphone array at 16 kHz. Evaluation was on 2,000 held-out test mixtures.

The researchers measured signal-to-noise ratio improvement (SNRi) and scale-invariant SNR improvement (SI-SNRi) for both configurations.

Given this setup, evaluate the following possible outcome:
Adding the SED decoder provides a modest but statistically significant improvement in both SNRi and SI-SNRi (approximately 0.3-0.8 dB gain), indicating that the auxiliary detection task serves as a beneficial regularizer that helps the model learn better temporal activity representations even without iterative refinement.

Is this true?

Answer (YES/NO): NO